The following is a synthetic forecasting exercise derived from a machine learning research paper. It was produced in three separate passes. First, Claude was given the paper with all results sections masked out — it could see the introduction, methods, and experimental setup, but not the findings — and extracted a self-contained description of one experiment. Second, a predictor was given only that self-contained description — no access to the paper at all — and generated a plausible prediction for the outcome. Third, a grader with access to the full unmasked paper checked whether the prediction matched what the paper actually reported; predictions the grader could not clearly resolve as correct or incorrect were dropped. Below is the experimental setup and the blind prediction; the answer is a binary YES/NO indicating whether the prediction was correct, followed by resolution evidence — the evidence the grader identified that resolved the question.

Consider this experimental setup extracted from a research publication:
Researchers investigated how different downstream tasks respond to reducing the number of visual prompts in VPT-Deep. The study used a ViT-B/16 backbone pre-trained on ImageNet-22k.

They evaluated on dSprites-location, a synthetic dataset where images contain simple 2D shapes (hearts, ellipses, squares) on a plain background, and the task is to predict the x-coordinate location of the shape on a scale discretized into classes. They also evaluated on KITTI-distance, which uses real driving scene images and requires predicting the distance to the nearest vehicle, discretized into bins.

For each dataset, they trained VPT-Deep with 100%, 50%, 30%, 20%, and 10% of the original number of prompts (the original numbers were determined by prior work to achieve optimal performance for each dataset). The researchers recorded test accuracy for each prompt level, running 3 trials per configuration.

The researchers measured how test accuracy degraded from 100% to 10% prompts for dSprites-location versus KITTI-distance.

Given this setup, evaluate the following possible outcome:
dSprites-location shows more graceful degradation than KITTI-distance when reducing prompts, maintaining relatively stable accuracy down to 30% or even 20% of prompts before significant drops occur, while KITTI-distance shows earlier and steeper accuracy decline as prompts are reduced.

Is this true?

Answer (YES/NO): NO